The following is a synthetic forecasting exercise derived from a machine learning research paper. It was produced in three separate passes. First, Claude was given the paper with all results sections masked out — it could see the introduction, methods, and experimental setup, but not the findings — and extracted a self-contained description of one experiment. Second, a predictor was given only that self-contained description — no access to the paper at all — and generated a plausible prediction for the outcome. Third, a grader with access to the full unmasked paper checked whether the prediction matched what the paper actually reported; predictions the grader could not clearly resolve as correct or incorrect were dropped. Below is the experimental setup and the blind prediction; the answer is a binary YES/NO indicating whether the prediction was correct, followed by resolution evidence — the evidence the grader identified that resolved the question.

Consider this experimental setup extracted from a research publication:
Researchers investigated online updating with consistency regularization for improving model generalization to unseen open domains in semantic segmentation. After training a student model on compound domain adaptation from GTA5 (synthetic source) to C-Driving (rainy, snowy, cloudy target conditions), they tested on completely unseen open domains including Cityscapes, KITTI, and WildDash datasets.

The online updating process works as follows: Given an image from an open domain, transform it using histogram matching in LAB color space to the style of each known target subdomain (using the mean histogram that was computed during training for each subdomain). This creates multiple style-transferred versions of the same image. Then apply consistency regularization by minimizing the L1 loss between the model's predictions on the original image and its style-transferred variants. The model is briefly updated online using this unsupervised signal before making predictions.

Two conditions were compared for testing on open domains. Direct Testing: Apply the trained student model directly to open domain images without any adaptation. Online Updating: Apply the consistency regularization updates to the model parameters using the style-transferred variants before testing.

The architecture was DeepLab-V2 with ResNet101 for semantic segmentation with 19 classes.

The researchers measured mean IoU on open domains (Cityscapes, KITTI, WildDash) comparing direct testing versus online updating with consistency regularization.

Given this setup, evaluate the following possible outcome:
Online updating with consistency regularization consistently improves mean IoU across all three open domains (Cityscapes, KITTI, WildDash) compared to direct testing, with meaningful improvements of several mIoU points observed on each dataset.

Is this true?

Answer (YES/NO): NO